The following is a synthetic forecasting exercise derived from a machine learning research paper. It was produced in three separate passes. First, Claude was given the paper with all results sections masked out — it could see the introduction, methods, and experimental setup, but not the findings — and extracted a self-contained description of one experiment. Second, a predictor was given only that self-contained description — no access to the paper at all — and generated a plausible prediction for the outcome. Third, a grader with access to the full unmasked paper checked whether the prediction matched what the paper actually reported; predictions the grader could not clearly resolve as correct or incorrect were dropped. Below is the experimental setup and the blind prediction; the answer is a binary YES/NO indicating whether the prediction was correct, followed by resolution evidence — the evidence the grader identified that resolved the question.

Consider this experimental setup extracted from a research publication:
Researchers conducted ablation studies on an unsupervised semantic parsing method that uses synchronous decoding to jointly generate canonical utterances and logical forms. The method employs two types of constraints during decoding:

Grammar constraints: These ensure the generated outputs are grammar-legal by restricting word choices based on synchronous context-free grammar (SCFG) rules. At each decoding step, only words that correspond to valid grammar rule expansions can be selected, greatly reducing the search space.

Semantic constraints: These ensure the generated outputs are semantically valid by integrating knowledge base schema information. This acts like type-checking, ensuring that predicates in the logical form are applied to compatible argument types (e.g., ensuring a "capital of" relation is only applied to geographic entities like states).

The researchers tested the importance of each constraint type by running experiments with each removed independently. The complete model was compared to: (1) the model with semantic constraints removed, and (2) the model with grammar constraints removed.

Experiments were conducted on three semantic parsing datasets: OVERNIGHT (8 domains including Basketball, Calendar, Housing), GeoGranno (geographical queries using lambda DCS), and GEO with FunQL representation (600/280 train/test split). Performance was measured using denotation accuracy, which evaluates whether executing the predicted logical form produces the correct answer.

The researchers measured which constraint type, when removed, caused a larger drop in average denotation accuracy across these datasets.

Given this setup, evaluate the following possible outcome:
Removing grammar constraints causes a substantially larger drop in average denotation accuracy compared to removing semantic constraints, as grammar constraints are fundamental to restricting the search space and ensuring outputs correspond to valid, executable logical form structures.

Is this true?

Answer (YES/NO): YES